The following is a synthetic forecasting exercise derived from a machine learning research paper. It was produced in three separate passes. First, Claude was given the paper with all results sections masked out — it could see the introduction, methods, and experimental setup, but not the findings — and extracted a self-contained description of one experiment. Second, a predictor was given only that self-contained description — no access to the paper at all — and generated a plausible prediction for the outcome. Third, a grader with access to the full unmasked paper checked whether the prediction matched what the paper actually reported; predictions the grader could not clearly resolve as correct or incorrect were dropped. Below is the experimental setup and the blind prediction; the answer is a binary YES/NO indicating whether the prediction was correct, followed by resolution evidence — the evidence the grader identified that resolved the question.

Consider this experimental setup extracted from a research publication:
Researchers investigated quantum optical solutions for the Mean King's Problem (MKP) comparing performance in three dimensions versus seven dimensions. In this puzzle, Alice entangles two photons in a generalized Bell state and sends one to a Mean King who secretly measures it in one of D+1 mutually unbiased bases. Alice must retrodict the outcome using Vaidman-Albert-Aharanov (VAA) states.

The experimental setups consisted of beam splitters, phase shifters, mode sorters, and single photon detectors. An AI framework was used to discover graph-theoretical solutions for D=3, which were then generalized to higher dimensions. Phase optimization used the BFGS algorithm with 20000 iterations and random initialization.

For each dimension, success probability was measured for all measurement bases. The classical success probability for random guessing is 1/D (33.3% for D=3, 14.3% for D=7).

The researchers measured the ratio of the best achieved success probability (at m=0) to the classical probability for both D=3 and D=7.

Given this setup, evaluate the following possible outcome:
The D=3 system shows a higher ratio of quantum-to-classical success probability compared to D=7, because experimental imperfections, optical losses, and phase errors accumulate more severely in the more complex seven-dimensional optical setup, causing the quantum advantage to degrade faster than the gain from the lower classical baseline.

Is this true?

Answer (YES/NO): NO